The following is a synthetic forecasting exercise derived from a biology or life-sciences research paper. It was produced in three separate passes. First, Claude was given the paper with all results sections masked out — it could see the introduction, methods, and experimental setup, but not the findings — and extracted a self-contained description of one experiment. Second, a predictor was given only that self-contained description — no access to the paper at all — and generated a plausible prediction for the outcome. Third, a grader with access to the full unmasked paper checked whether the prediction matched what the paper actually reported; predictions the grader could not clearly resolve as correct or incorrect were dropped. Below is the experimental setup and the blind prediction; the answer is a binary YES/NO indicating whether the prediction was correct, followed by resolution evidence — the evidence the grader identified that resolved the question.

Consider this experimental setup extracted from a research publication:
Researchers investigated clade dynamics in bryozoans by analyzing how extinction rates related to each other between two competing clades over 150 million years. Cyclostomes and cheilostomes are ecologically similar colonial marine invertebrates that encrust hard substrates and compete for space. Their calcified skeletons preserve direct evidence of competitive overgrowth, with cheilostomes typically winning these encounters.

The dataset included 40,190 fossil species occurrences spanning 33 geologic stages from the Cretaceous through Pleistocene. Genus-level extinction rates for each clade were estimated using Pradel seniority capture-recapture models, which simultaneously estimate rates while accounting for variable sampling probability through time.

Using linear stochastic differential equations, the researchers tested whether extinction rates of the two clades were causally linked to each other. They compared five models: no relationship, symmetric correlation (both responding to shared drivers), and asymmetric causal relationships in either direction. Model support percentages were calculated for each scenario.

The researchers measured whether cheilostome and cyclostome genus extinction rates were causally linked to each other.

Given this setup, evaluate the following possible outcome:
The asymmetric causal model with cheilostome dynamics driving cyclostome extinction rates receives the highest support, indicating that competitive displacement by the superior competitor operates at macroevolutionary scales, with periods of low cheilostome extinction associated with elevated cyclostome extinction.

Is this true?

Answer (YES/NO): NO